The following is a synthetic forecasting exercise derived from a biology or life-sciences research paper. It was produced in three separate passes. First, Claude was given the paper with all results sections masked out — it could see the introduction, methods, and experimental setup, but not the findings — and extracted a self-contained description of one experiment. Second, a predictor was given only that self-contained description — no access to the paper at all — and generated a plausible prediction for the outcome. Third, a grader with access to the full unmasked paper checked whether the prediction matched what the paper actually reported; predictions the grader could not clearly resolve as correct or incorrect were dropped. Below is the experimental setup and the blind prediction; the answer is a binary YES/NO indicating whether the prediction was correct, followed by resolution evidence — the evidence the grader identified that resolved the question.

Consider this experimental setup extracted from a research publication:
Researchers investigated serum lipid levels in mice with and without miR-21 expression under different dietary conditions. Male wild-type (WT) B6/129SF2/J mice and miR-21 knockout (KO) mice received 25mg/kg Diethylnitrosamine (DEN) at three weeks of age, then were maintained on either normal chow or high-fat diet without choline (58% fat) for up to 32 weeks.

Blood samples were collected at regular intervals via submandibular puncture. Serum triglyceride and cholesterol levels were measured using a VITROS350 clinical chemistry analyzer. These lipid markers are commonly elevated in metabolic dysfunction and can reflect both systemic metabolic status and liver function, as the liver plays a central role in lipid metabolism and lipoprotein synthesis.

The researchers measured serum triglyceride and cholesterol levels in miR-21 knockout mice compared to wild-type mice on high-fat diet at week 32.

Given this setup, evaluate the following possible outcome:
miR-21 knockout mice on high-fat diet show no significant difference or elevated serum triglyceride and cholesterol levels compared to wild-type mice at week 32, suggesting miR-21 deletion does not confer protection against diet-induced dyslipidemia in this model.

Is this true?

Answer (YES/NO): YES